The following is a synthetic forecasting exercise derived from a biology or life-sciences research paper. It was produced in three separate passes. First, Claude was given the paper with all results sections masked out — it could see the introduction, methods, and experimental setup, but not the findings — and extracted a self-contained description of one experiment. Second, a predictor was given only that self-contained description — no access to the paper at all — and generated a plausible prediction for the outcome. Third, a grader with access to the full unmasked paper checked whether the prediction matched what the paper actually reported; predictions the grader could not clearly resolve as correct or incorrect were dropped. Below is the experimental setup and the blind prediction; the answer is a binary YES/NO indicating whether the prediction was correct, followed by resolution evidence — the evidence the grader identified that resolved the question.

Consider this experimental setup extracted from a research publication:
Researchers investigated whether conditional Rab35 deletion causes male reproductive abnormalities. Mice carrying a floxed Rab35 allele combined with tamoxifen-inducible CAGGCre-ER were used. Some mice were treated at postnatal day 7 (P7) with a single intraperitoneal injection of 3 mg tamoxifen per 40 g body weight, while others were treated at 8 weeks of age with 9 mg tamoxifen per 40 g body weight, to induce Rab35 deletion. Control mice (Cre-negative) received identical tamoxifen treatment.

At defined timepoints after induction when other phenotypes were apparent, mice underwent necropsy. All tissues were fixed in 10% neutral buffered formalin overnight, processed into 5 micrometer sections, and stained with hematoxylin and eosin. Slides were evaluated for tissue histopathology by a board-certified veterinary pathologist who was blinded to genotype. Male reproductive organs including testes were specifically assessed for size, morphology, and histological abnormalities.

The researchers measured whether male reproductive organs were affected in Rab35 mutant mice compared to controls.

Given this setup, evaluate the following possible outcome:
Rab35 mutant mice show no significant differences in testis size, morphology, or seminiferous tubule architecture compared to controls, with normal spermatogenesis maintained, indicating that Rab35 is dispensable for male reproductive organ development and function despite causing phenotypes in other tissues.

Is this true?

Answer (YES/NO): NO